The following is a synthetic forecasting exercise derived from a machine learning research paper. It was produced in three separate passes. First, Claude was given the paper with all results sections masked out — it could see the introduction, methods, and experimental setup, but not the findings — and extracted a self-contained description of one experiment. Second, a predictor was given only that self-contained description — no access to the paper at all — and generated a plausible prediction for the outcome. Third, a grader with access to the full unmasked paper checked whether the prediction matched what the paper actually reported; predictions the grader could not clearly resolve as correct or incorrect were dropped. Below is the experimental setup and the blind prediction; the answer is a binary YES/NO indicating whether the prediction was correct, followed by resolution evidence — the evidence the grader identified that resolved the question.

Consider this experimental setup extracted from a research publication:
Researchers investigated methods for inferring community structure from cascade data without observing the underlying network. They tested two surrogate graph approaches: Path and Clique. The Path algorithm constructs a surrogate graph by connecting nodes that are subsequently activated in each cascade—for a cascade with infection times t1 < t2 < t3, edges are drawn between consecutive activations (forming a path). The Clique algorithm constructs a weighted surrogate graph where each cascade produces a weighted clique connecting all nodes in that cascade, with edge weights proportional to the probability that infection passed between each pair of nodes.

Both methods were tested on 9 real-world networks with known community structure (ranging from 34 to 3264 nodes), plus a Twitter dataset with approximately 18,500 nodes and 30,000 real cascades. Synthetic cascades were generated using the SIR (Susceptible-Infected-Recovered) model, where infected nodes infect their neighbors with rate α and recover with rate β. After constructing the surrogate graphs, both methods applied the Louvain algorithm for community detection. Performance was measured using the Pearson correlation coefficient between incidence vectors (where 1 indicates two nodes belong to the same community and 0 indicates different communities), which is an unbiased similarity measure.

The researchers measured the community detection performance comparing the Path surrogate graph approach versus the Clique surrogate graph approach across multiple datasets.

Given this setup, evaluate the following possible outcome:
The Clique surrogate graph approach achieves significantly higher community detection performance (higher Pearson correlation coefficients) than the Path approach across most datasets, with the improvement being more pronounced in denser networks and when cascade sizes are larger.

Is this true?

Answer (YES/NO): NO